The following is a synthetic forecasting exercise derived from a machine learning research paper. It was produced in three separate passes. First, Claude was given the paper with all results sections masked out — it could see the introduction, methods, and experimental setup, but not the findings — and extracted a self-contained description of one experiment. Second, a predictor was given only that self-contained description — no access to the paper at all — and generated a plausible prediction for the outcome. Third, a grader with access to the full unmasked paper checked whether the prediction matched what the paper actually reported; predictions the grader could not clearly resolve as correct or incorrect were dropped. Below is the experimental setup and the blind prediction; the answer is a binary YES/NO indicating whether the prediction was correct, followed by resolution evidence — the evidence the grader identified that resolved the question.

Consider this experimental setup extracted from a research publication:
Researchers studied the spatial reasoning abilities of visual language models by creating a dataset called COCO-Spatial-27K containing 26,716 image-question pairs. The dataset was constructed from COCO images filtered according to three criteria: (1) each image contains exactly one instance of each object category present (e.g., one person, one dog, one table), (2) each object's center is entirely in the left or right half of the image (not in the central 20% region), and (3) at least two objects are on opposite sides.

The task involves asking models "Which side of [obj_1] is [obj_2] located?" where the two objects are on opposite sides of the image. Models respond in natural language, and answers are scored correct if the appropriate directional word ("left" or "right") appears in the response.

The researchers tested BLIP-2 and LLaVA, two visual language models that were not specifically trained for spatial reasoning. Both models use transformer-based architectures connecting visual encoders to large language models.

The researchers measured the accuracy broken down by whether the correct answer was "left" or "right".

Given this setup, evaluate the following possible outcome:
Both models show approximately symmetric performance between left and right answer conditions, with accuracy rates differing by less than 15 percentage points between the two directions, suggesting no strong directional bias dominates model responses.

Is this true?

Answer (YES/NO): NO